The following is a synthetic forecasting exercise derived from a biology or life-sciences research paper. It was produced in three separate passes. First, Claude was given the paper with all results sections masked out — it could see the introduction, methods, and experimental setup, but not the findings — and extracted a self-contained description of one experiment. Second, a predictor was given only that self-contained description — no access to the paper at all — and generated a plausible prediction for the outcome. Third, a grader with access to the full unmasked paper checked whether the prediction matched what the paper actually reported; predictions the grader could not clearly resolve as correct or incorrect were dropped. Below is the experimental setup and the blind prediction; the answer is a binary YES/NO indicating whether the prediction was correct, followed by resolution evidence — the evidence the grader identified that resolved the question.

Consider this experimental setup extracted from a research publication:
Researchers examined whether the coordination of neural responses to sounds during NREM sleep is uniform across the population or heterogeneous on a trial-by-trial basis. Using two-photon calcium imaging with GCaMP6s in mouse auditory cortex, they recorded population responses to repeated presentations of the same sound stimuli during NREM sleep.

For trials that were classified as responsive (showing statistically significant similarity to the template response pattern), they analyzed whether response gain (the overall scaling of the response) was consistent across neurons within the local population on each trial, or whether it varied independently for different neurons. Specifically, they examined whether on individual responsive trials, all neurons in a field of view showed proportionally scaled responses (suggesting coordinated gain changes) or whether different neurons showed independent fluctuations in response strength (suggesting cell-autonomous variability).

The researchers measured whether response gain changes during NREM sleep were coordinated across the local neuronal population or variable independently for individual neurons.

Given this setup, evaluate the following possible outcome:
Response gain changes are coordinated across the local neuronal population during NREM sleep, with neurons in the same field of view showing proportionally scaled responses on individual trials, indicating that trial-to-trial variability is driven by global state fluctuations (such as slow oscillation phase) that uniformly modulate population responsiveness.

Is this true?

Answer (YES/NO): YES